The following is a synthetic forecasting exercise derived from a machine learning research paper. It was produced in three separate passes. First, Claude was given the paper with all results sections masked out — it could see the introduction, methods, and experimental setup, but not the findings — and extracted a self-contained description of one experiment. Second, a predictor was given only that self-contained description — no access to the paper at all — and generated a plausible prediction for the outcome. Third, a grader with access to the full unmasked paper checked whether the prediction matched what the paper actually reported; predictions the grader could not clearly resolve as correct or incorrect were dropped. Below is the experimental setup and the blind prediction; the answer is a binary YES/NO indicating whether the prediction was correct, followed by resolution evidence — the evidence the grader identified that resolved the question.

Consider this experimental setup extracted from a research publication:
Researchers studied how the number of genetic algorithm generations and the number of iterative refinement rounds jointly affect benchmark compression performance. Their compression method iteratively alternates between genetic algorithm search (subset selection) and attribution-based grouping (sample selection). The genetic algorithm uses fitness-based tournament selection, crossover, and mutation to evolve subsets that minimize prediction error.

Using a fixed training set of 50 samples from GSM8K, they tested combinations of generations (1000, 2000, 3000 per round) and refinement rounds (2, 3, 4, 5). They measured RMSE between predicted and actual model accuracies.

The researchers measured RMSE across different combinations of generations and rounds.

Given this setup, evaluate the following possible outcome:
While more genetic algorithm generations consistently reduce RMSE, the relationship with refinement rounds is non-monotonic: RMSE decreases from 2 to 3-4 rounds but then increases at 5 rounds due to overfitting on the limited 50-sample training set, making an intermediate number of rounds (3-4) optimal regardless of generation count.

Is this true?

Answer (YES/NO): NO